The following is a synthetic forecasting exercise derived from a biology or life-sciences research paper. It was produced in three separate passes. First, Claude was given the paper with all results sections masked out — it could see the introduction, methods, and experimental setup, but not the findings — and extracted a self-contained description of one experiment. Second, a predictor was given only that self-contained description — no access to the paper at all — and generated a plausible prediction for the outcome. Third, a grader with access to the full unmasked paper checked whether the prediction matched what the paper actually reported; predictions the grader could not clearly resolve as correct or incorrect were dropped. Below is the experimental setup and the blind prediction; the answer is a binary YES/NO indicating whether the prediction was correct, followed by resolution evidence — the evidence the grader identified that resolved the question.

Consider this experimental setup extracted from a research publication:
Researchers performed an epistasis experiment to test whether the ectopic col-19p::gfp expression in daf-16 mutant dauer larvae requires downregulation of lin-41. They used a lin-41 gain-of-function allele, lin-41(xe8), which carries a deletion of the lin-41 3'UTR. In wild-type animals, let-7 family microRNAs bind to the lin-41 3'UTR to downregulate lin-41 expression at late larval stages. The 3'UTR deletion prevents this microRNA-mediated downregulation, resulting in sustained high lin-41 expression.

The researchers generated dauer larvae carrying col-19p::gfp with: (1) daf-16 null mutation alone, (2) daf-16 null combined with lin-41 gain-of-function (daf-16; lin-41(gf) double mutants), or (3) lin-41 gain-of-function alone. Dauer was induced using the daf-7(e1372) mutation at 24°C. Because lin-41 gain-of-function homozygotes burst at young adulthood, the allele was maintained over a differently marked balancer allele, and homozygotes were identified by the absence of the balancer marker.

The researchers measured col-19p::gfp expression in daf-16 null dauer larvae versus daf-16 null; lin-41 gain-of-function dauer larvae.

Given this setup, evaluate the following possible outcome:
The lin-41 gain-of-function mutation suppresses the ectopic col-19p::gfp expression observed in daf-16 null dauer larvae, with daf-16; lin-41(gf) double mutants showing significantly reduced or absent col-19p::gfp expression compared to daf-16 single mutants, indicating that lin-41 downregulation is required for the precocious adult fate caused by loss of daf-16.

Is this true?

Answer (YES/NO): YES